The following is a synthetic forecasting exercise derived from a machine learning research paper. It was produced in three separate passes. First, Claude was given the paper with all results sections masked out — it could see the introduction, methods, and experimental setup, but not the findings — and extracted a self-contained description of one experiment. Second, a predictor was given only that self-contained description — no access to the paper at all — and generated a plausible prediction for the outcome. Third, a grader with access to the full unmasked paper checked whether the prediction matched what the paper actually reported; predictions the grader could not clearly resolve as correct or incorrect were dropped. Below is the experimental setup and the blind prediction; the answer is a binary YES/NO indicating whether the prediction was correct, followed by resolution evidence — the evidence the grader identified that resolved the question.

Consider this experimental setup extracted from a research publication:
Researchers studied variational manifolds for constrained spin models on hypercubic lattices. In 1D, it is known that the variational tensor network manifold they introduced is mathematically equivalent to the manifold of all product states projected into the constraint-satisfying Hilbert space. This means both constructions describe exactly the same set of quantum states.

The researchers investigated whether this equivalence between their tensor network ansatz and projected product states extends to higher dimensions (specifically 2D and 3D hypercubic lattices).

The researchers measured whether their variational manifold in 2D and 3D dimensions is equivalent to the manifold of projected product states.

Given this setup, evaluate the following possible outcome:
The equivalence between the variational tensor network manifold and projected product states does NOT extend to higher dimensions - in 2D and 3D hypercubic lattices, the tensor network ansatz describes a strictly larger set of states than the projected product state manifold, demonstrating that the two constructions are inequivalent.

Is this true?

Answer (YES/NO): NO